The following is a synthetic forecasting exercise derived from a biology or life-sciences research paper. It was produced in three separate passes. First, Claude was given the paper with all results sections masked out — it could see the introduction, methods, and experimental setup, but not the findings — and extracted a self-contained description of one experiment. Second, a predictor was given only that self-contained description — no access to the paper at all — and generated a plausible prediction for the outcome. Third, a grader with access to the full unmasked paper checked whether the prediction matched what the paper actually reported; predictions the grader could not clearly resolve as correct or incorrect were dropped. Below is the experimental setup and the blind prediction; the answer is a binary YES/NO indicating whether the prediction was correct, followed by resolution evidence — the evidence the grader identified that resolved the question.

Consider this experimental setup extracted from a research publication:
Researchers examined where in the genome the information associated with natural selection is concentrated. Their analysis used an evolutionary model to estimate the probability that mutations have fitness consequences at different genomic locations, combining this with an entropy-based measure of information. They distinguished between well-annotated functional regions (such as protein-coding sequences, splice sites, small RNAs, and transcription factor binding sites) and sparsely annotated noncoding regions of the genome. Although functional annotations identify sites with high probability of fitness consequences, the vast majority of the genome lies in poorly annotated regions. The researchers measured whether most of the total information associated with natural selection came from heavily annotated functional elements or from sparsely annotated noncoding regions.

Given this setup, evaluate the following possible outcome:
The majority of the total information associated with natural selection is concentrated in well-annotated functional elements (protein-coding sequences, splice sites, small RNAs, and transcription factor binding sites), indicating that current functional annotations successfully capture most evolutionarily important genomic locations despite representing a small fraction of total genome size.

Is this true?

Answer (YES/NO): NO